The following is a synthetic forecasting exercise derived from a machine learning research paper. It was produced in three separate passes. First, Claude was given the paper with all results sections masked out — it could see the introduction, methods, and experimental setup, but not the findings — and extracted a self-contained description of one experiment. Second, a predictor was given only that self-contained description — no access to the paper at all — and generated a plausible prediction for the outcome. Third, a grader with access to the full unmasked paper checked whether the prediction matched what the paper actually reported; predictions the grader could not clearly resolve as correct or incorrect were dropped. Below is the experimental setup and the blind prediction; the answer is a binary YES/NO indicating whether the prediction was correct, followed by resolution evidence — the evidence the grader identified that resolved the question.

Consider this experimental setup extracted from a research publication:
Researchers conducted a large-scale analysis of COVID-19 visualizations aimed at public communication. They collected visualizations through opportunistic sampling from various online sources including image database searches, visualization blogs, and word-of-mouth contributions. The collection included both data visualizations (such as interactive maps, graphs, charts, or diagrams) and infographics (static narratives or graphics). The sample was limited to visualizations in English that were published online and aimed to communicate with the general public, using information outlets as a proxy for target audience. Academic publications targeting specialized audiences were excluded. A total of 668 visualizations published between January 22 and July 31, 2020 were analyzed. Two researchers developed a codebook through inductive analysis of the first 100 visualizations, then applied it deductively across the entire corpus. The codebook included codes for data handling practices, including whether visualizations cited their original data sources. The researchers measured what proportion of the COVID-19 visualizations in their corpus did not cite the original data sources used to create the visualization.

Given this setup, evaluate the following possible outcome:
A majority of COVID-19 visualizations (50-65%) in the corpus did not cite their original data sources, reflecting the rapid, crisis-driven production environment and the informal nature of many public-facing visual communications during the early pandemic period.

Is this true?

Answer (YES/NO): NO